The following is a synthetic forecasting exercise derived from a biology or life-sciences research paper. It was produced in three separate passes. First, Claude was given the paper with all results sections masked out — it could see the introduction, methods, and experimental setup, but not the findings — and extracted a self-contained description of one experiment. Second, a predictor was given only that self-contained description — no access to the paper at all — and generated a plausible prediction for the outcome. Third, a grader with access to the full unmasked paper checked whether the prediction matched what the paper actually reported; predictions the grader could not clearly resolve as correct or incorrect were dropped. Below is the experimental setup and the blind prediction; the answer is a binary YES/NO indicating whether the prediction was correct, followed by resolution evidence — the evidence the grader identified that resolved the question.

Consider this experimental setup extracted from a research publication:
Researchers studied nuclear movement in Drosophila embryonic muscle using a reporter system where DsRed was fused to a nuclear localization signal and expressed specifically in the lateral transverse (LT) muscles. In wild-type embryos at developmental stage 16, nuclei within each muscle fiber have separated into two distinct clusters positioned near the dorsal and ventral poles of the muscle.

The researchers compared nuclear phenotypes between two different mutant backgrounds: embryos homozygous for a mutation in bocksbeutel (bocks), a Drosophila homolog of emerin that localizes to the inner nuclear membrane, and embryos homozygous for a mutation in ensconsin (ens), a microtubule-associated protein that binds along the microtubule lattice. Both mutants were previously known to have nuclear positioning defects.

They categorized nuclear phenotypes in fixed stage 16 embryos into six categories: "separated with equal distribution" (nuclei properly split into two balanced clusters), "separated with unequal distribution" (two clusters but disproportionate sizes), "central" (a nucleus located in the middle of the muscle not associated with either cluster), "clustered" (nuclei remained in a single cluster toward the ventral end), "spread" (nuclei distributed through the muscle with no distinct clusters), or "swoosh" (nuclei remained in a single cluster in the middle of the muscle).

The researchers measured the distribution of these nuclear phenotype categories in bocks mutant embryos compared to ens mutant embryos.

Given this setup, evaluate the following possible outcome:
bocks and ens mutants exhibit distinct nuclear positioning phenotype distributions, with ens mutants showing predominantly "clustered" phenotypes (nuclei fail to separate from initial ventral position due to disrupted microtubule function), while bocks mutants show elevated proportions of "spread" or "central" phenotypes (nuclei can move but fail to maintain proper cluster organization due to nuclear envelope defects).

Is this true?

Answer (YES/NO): NO